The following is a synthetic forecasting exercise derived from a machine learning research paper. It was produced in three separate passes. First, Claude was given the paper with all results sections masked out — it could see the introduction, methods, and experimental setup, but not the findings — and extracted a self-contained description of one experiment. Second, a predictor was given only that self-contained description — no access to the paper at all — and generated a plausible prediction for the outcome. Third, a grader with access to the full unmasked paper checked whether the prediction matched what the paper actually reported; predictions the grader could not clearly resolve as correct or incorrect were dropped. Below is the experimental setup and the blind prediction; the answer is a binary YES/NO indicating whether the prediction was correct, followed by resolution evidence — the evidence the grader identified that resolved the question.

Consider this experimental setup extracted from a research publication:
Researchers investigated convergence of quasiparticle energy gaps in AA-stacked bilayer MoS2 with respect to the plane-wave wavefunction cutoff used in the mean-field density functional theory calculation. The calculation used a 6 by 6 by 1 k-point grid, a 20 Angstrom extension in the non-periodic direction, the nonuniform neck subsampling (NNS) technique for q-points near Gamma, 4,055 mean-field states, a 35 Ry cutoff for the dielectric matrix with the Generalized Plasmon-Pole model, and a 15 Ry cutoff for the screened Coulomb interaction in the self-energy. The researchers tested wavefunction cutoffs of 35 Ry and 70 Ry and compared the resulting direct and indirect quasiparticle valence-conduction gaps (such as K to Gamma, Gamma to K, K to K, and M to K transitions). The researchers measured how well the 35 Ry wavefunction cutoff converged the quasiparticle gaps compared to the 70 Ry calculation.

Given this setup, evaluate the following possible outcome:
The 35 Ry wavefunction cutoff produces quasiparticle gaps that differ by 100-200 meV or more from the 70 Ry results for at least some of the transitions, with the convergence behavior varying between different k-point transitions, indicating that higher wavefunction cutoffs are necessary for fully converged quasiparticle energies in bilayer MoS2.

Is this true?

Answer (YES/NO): NO